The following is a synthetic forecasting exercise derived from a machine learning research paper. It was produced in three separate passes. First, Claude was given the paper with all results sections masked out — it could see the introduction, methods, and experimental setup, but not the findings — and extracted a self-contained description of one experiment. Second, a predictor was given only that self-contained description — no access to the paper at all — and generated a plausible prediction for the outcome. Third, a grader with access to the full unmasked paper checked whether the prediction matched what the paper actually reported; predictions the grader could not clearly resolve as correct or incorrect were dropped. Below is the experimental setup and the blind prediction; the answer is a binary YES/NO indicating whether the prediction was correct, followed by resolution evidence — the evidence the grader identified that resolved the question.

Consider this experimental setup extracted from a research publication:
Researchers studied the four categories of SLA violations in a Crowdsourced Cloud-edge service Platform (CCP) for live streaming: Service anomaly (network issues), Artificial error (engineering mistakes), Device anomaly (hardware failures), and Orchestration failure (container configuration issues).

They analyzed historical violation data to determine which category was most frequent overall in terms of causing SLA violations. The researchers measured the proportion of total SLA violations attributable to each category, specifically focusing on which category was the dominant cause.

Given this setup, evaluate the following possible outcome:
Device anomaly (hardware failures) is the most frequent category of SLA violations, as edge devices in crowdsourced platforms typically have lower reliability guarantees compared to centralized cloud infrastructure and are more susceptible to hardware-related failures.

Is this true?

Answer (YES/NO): NO